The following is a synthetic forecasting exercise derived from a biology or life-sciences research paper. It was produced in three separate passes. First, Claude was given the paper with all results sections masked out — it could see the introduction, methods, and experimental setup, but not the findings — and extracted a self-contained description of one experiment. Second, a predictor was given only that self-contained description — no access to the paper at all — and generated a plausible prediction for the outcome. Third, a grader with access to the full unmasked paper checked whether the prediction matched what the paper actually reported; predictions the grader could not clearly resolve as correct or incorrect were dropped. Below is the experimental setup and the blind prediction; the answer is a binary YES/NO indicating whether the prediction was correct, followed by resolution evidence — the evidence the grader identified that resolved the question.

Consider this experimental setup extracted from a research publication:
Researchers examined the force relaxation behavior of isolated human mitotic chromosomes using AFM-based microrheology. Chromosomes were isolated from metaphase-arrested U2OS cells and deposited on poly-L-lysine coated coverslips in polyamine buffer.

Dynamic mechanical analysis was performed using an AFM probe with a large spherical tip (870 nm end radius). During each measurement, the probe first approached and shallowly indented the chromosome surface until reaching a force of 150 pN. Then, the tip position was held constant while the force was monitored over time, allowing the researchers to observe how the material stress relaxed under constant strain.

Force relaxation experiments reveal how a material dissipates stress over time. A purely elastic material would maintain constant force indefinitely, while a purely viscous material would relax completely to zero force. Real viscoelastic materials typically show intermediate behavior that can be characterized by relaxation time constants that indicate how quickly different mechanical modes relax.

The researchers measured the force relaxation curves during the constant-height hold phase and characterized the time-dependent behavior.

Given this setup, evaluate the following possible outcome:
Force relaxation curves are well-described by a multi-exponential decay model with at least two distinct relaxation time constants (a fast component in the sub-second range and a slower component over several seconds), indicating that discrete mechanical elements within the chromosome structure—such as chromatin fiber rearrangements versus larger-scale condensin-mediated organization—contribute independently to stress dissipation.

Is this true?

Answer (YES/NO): NO